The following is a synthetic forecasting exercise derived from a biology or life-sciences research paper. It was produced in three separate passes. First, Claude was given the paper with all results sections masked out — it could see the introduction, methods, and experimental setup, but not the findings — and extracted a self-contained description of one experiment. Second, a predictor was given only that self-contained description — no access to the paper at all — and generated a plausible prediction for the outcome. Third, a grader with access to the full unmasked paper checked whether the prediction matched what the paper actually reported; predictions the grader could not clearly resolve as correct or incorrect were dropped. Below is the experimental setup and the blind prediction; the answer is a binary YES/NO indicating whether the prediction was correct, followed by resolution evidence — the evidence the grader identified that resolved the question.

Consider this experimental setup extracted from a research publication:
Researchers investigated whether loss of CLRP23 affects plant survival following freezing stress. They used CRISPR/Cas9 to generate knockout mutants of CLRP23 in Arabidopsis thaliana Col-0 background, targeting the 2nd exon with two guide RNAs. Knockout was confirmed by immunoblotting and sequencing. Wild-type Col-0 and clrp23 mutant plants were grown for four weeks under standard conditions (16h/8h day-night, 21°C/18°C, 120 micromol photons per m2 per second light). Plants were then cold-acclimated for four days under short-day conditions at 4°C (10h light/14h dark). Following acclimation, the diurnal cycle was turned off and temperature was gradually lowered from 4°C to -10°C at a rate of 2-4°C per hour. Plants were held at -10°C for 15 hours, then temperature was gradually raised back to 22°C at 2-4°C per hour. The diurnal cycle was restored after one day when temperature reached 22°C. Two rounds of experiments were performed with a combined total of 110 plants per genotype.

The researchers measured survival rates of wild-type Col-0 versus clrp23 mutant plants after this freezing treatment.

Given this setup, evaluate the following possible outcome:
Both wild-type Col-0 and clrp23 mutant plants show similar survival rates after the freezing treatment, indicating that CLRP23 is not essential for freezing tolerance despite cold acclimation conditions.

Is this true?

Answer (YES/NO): YES